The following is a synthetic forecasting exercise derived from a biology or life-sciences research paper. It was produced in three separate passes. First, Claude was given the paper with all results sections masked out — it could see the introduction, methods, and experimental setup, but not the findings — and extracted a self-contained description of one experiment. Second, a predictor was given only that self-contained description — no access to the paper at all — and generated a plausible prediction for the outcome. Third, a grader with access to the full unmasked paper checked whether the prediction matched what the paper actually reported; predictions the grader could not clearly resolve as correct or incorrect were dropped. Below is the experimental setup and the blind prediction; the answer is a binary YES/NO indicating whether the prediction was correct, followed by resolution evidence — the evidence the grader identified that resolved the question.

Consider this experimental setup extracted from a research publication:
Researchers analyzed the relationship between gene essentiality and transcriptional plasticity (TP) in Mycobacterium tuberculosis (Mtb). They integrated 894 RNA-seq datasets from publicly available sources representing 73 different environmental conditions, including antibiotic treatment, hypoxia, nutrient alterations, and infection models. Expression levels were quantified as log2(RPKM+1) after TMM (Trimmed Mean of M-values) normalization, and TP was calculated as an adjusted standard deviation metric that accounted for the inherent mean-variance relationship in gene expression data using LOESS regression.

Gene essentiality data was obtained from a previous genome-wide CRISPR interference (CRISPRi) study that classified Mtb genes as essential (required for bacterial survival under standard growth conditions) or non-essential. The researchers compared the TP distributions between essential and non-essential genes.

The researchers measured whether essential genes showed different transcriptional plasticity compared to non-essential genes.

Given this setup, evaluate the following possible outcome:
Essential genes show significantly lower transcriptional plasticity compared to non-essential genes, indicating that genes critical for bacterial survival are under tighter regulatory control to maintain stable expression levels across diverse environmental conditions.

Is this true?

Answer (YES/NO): YES